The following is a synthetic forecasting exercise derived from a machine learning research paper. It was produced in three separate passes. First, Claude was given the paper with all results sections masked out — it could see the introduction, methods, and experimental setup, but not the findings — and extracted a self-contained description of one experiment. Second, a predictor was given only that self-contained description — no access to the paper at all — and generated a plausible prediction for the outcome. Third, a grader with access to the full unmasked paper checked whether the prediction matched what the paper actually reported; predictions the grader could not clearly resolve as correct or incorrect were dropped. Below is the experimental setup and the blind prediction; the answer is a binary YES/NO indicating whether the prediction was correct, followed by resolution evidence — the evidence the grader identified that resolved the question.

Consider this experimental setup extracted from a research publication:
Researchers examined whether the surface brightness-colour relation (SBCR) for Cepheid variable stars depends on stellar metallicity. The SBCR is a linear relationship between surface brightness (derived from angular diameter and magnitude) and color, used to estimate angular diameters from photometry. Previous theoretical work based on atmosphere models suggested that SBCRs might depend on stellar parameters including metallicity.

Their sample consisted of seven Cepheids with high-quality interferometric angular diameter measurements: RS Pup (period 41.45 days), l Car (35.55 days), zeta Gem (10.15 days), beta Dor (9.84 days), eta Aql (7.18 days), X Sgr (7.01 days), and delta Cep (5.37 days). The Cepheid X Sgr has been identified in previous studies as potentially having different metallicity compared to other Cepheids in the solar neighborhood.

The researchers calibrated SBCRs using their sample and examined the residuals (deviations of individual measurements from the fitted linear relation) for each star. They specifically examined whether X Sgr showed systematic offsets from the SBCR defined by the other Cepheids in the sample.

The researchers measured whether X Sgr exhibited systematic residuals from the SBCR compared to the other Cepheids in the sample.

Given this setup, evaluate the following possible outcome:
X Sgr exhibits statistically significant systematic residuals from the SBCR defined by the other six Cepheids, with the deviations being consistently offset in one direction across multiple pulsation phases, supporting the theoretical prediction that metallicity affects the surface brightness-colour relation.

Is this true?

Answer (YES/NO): NO